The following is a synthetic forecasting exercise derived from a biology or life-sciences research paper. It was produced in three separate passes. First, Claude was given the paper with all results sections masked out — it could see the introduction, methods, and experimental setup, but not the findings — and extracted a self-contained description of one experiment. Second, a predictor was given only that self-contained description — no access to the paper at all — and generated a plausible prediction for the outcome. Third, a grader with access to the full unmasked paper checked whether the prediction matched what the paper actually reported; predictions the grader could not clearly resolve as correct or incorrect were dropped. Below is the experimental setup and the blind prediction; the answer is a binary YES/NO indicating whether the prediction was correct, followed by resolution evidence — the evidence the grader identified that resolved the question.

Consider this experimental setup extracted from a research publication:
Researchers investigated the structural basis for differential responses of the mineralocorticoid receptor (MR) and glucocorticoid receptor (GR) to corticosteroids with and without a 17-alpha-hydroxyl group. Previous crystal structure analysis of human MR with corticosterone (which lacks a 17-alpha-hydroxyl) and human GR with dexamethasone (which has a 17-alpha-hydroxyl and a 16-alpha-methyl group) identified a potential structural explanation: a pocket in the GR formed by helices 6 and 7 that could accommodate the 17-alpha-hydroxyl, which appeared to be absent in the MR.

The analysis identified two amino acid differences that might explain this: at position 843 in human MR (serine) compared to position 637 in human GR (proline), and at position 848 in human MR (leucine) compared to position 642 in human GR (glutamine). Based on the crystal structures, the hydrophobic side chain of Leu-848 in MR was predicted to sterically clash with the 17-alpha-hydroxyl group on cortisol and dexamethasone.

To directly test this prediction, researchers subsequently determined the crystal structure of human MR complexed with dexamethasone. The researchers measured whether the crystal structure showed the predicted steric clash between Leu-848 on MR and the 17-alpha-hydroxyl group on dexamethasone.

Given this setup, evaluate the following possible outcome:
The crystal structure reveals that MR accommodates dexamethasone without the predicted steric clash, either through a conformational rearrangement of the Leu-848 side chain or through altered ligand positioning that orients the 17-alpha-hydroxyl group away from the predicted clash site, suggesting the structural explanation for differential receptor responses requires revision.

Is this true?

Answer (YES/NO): YES